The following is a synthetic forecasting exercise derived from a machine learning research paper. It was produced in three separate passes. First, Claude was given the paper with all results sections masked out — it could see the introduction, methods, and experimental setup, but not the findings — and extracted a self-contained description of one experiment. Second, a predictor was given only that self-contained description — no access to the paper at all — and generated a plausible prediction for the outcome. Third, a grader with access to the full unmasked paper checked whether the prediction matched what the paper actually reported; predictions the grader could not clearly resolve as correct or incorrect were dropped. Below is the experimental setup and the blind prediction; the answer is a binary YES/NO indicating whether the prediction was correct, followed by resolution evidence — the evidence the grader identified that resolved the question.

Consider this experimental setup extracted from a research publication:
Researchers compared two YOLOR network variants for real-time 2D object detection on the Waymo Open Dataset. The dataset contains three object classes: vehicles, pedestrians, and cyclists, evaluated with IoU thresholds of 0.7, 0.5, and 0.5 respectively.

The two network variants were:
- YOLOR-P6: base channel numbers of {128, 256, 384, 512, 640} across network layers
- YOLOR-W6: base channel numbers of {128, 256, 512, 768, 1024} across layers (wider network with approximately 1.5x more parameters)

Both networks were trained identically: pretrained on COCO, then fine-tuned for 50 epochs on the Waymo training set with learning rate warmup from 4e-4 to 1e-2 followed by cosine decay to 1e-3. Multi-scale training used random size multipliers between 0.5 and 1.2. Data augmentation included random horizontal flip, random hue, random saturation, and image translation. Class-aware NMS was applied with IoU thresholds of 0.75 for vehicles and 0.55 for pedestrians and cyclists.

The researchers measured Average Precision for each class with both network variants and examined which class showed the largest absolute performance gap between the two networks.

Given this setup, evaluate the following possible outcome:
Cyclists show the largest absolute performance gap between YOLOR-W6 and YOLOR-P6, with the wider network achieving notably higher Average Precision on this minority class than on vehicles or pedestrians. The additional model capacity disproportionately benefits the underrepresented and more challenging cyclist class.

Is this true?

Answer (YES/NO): NO